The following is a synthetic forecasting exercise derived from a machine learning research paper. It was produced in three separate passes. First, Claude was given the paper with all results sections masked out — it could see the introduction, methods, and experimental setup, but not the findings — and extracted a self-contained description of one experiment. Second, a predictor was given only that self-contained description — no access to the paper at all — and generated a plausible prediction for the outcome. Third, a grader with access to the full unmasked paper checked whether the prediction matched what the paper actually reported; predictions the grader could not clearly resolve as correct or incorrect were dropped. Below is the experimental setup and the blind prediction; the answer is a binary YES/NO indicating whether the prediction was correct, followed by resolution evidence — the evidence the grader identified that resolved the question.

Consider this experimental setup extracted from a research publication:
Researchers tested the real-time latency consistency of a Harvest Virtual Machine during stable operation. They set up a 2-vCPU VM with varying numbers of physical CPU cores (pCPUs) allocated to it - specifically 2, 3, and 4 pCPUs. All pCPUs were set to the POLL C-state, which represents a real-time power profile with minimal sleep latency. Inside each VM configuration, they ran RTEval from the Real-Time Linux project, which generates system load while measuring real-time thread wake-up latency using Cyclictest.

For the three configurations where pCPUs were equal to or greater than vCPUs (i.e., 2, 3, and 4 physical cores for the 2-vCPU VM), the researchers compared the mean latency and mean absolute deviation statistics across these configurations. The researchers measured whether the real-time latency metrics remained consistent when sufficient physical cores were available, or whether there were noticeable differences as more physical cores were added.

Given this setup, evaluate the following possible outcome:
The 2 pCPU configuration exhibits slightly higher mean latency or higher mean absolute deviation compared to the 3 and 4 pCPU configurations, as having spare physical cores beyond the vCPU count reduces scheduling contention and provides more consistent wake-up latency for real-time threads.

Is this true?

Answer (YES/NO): NO